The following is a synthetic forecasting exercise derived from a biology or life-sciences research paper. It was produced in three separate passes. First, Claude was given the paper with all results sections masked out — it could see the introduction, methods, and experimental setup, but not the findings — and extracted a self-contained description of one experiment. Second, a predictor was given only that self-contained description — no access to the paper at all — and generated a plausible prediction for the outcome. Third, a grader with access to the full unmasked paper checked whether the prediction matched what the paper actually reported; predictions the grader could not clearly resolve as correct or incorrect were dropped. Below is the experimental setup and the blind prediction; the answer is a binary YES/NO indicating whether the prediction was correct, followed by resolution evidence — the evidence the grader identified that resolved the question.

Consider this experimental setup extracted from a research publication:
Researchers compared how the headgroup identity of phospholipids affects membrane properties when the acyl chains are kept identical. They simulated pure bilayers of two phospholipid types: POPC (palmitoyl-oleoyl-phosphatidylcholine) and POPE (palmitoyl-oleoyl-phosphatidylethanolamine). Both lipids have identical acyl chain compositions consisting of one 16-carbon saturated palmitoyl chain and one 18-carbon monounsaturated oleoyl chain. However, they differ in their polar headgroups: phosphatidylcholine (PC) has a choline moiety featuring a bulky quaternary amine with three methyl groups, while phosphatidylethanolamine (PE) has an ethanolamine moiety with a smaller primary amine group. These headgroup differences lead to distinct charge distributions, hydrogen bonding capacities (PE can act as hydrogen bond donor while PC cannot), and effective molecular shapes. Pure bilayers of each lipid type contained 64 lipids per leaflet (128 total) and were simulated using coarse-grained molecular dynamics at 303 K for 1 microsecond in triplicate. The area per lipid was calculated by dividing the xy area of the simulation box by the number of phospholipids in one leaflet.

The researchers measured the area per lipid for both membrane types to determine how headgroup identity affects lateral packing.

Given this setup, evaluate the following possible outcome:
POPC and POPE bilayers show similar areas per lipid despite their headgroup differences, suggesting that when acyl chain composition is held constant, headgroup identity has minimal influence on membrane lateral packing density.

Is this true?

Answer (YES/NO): NO